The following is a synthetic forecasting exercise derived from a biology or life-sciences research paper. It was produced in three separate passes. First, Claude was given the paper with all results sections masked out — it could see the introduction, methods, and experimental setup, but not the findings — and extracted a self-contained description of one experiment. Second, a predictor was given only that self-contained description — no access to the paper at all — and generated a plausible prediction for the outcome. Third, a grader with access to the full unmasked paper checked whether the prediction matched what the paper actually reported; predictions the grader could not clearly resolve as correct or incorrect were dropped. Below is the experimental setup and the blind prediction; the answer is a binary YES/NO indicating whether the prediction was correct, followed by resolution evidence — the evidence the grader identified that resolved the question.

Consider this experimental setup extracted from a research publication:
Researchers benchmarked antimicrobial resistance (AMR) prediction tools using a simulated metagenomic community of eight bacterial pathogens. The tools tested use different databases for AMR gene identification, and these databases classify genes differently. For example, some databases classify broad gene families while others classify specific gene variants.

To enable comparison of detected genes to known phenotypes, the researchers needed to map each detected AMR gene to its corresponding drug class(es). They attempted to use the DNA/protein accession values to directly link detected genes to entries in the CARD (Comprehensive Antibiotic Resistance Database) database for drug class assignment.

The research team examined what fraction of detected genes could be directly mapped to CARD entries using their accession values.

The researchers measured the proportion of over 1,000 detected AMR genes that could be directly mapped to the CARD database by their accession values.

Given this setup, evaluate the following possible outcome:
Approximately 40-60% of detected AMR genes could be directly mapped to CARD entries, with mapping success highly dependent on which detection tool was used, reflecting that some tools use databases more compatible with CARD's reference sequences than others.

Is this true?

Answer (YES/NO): NO